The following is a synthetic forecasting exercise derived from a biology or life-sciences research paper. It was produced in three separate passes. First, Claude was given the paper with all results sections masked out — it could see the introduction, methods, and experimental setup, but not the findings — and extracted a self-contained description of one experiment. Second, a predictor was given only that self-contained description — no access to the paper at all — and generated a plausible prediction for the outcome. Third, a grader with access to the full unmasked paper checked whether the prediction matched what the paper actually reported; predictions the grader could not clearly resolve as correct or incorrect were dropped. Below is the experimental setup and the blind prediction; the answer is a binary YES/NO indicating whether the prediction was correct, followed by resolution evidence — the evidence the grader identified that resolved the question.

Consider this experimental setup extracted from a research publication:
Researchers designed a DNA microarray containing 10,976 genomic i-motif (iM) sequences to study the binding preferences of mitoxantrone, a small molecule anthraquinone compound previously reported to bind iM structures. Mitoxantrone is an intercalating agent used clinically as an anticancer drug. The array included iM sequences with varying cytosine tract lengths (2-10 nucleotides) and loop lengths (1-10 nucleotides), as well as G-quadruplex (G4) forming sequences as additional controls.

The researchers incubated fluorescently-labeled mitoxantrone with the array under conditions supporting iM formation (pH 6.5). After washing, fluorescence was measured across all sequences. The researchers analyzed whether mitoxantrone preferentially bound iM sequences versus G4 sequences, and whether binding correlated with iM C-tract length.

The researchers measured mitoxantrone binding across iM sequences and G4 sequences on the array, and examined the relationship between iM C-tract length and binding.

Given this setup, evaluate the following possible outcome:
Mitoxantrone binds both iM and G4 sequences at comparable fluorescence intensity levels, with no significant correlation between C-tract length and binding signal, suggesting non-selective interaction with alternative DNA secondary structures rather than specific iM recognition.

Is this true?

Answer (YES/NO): YES